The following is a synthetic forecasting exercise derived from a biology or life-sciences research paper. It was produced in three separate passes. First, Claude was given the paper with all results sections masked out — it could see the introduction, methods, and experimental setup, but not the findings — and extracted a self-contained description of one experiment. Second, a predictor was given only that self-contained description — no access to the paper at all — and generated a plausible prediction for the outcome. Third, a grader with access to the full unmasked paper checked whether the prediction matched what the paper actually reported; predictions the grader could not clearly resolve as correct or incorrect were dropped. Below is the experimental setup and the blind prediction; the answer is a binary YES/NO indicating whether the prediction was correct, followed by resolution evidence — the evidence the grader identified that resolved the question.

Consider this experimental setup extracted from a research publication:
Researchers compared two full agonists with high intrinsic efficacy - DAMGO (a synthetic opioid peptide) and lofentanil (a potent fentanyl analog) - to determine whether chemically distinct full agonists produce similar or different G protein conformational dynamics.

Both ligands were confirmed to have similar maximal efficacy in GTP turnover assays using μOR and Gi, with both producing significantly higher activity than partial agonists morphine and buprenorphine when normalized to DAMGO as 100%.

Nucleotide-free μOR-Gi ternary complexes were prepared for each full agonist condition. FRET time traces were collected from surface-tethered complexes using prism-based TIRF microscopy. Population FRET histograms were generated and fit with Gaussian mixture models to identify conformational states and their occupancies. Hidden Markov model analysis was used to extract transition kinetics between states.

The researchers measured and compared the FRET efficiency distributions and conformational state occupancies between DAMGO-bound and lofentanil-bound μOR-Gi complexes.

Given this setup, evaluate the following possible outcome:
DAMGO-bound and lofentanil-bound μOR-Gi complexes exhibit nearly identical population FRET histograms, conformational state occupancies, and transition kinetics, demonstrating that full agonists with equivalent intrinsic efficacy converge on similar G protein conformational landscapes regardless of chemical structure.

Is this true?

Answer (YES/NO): YES